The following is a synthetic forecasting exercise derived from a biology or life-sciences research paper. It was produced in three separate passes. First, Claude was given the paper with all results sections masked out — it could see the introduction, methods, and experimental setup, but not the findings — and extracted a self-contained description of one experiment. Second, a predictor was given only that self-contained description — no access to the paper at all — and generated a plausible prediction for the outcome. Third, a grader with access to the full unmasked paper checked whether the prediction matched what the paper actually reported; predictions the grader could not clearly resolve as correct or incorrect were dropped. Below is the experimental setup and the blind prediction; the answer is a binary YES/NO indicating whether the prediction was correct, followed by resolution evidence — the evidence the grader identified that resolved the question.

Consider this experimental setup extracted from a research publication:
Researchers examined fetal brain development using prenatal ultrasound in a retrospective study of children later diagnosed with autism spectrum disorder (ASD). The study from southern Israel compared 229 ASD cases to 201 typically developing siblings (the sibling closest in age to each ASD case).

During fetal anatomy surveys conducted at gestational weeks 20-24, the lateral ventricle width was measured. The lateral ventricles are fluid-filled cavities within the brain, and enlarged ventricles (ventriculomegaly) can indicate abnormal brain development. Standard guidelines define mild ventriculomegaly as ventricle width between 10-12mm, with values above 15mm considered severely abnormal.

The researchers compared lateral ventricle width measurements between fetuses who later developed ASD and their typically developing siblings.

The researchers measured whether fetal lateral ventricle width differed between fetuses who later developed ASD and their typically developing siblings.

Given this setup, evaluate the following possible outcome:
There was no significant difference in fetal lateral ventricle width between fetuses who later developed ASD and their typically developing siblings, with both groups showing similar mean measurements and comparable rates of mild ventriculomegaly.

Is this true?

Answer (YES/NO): NO